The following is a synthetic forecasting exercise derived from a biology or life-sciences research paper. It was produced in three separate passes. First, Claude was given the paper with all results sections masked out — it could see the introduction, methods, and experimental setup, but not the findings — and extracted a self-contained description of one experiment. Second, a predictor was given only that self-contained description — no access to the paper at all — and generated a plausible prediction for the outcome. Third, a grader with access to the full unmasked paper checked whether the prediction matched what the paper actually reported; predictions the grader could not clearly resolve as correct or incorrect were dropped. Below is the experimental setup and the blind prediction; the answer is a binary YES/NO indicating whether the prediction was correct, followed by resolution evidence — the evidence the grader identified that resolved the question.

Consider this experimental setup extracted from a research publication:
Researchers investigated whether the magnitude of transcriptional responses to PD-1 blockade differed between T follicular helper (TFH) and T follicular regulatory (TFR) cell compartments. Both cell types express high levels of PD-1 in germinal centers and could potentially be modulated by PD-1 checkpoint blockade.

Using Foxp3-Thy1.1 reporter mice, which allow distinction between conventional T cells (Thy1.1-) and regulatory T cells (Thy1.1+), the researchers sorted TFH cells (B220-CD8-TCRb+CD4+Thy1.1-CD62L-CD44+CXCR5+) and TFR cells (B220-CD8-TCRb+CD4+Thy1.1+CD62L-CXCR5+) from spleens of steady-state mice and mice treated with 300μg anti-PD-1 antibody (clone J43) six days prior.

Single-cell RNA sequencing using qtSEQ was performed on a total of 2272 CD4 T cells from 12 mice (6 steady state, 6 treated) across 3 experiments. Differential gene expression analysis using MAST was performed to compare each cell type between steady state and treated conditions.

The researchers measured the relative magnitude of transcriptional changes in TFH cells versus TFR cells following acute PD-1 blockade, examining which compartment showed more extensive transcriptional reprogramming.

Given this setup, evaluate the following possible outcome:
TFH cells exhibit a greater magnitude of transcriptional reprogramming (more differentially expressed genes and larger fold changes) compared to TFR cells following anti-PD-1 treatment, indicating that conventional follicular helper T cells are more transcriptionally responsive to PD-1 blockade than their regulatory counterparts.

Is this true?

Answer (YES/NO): YES